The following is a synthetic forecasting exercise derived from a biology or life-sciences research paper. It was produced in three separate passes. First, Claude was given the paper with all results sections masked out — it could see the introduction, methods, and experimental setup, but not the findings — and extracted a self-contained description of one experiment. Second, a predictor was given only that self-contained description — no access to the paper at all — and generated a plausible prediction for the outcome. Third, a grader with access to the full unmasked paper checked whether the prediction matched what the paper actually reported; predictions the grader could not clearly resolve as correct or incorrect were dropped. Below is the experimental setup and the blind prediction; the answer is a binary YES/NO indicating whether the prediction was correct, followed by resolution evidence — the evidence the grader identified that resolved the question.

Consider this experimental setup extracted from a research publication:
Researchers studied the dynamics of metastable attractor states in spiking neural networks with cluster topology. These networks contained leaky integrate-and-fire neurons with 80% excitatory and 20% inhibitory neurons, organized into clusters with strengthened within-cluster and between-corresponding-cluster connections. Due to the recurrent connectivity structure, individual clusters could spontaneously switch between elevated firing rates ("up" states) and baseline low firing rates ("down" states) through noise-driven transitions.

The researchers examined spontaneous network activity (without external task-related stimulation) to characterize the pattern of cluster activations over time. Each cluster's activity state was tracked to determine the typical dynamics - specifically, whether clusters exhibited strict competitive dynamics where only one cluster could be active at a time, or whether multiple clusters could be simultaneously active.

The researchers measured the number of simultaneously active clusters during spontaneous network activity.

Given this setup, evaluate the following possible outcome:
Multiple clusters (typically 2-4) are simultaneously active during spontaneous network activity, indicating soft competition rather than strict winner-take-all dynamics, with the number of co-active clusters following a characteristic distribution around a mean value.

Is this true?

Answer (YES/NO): NO